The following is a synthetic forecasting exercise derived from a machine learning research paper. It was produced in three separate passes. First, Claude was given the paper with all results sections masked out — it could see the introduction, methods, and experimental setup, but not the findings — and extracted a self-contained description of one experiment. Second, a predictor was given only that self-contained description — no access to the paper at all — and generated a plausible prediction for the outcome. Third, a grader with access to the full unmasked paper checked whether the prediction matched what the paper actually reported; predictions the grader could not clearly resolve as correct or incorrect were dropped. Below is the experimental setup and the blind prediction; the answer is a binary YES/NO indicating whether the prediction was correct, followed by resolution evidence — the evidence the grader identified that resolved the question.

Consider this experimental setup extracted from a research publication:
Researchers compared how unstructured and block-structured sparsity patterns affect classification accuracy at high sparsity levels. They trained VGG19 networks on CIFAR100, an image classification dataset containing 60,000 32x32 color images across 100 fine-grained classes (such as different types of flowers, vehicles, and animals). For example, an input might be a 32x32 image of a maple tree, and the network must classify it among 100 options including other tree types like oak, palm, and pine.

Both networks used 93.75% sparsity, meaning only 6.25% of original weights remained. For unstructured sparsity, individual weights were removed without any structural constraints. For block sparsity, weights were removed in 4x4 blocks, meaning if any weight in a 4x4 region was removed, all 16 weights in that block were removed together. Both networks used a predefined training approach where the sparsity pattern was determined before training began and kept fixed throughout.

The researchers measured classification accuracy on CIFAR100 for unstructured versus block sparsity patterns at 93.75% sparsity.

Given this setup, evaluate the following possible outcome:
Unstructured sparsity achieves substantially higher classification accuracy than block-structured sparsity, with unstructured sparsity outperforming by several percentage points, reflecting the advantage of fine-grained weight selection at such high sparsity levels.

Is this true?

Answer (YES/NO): NO